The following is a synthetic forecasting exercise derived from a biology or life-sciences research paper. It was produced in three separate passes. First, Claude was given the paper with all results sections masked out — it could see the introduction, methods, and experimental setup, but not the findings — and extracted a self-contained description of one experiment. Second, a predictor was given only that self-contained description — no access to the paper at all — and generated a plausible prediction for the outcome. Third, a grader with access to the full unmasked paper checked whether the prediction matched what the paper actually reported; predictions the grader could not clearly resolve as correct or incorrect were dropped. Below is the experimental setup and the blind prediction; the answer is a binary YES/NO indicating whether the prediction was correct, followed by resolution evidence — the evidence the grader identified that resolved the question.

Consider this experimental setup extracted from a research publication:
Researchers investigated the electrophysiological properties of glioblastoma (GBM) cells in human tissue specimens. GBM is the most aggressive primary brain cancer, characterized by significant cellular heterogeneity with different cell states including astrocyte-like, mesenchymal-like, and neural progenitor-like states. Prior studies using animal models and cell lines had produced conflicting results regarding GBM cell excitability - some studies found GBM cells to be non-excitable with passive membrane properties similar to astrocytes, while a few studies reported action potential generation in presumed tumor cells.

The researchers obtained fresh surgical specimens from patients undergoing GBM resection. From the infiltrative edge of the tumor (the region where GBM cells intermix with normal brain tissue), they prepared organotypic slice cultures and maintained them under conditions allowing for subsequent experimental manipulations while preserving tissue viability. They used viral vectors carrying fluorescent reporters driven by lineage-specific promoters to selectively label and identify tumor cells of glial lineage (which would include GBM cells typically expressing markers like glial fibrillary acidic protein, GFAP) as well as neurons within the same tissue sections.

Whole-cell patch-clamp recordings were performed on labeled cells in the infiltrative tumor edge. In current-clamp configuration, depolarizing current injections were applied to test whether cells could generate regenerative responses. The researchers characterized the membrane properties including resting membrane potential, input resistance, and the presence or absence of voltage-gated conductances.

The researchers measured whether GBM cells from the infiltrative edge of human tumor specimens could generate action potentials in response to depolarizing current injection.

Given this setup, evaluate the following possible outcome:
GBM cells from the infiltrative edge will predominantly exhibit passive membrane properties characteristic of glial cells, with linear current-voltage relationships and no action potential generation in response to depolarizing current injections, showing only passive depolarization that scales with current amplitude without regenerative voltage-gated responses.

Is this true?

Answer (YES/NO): NO